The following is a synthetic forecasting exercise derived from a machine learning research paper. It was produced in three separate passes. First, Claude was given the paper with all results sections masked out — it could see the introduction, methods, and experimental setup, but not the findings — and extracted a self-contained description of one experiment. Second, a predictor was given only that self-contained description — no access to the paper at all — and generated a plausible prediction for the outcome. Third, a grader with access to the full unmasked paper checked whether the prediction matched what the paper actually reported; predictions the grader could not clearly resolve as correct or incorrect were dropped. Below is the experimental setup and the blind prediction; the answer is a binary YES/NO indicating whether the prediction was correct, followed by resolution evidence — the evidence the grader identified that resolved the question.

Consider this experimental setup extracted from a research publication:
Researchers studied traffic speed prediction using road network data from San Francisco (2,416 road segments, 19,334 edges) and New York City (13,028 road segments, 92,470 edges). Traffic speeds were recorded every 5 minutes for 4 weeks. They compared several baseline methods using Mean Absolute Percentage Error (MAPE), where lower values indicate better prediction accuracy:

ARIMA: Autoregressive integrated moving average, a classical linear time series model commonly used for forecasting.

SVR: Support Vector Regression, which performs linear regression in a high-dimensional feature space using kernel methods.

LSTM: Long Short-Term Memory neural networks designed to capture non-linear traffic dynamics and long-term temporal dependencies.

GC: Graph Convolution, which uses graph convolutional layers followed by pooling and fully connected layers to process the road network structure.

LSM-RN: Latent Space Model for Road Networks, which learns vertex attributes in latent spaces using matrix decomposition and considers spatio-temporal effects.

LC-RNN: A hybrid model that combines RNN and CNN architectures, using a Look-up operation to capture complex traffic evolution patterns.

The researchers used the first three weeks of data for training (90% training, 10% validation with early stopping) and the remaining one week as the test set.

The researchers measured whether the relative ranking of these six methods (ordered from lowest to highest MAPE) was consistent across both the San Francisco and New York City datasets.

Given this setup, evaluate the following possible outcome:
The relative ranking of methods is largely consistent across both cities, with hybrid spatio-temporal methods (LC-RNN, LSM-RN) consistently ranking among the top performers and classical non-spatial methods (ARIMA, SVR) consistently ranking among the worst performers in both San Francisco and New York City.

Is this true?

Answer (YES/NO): YES